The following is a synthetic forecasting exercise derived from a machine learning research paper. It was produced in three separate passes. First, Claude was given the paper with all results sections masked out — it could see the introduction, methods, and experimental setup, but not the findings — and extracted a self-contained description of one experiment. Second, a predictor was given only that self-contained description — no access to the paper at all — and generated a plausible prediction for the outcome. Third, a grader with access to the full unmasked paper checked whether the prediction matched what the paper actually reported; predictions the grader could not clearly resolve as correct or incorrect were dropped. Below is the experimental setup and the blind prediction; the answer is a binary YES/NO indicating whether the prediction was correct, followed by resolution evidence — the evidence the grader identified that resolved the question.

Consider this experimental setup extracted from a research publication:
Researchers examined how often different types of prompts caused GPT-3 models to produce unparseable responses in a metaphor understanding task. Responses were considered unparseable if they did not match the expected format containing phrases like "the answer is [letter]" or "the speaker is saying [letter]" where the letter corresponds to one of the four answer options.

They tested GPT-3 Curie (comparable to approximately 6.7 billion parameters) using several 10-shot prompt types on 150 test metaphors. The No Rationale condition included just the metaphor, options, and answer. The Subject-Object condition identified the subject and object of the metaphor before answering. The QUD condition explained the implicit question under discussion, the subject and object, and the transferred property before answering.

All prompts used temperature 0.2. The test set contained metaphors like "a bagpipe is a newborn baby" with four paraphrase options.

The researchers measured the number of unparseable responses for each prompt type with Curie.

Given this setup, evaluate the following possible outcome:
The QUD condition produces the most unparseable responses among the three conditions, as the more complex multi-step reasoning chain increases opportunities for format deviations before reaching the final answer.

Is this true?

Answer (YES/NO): NO